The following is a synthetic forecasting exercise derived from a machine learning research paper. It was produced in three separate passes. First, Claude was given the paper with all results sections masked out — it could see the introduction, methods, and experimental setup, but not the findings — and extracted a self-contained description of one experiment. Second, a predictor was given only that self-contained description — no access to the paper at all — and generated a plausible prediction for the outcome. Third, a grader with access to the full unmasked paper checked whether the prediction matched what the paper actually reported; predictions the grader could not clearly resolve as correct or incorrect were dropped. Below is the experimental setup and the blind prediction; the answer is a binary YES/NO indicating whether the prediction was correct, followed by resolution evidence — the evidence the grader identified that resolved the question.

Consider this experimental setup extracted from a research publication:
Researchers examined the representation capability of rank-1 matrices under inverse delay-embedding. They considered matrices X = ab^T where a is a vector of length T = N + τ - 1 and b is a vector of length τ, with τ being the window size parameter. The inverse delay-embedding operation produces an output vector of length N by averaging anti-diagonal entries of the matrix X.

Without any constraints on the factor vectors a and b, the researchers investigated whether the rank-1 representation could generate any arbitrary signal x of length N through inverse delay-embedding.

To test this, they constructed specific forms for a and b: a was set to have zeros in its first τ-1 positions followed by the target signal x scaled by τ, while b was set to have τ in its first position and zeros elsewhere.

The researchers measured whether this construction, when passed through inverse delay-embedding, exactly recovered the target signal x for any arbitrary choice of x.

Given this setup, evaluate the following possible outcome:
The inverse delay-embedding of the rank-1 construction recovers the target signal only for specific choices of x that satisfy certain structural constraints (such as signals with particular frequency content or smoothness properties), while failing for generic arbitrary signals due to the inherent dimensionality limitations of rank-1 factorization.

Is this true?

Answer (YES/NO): NO